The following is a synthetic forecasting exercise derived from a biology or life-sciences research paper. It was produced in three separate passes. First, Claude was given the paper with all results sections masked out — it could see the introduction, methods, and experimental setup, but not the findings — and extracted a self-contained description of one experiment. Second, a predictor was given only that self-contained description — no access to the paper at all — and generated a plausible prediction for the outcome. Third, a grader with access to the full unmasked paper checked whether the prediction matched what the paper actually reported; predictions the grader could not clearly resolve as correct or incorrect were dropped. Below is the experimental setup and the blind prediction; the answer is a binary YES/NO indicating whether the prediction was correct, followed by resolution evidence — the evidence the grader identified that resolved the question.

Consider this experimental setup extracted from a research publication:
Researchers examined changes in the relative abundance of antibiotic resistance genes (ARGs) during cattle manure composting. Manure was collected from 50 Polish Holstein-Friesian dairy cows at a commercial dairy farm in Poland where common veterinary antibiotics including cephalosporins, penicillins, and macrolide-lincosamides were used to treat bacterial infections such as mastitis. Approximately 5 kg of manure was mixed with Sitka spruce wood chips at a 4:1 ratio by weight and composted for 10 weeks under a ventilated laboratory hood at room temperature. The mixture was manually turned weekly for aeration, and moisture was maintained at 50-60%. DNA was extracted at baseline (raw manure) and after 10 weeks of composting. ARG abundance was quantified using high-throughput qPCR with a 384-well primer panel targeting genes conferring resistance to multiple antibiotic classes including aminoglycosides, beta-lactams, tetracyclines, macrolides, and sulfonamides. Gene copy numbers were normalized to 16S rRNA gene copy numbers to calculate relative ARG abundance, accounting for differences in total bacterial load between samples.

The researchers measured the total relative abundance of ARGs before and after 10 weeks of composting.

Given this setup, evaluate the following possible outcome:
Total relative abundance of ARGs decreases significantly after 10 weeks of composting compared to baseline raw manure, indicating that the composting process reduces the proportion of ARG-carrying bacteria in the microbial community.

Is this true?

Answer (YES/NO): YES